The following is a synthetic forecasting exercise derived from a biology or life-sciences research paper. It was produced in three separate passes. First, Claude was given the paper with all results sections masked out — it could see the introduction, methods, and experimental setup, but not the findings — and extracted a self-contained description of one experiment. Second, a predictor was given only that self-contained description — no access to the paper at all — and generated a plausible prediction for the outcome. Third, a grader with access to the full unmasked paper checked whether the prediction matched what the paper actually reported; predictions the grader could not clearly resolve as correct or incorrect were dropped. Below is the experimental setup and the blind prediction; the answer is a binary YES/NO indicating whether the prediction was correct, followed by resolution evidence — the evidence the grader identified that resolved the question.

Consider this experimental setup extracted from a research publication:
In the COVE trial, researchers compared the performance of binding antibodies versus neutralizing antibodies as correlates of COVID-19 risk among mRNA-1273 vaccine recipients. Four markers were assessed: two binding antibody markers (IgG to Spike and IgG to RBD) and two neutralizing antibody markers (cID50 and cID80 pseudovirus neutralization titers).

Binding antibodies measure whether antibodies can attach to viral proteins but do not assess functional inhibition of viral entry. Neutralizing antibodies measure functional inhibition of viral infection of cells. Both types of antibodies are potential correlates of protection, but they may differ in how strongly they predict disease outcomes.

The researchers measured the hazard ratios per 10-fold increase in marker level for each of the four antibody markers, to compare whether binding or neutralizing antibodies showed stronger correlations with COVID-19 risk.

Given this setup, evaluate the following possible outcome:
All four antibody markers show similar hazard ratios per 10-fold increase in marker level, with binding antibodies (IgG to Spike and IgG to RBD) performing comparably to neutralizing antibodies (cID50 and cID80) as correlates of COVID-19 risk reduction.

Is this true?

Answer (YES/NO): NO